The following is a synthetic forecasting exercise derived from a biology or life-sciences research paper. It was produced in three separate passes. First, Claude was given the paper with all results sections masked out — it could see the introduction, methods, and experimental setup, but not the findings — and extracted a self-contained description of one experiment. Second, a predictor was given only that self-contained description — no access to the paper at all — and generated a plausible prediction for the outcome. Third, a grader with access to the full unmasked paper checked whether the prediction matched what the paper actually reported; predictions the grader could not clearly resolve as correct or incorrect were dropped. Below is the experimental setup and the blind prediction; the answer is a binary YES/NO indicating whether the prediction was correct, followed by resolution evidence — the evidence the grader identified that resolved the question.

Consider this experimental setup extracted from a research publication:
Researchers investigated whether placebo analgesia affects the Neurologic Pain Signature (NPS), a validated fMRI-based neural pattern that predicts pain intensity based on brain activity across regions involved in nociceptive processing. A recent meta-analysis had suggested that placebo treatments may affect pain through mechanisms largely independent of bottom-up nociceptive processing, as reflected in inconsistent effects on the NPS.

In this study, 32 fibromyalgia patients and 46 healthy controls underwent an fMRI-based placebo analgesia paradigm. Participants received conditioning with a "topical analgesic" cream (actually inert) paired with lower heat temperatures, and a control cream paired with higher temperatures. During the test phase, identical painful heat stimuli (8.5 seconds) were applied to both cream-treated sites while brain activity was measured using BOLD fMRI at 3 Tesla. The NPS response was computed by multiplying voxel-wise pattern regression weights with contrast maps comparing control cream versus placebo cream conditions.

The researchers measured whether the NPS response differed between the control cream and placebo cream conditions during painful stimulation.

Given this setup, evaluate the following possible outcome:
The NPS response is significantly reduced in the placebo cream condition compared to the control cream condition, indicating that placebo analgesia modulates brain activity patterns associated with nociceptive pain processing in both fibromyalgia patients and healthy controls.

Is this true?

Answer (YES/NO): YES